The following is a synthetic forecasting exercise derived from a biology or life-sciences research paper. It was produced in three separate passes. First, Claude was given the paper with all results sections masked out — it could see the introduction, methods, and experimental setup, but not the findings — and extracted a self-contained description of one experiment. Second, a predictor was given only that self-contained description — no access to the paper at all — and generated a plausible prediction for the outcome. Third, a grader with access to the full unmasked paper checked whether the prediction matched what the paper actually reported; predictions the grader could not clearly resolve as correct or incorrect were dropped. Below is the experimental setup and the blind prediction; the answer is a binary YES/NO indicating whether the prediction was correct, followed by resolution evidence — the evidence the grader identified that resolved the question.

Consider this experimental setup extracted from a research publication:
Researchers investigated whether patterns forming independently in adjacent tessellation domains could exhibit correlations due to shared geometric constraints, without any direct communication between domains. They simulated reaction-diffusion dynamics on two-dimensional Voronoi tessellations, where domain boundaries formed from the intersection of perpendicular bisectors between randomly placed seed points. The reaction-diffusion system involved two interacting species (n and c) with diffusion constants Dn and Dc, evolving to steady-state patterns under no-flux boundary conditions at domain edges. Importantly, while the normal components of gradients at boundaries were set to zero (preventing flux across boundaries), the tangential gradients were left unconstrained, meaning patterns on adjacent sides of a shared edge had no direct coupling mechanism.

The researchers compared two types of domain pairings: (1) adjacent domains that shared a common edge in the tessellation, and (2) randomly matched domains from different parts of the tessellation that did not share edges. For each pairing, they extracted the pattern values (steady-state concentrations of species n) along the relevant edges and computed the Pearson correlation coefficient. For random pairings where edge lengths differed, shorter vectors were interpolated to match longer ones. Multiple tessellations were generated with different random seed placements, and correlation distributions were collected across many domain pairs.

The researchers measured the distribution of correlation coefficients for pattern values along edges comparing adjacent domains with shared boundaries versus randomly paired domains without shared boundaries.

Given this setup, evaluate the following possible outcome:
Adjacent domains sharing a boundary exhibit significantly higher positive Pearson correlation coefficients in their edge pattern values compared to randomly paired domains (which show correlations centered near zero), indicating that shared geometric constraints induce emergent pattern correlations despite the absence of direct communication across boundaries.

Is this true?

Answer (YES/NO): NO